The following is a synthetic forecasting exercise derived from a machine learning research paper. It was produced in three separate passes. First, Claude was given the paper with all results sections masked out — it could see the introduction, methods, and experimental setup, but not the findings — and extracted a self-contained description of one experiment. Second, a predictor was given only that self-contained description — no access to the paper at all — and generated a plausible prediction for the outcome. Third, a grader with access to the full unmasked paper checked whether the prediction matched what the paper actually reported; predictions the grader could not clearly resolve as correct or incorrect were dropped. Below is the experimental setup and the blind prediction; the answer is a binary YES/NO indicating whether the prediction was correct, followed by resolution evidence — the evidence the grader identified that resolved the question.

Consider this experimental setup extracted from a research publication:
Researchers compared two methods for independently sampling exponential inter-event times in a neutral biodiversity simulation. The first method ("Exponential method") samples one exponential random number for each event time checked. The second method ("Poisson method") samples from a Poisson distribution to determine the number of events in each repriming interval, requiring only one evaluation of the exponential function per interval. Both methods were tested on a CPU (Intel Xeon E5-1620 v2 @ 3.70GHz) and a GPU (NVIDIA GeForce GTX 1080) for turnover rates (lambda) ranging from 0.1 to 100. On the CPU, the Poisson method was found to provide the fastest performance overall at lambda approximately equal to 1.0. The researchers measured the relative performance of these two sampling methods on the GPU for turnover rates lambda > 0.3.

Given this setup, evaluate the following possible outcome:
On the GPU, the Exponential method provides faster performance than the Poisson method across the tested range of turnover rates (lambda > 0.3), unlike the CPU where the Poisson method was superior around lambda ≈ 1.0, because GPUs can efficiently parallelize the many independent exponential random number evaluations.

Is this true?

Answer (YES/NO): NO